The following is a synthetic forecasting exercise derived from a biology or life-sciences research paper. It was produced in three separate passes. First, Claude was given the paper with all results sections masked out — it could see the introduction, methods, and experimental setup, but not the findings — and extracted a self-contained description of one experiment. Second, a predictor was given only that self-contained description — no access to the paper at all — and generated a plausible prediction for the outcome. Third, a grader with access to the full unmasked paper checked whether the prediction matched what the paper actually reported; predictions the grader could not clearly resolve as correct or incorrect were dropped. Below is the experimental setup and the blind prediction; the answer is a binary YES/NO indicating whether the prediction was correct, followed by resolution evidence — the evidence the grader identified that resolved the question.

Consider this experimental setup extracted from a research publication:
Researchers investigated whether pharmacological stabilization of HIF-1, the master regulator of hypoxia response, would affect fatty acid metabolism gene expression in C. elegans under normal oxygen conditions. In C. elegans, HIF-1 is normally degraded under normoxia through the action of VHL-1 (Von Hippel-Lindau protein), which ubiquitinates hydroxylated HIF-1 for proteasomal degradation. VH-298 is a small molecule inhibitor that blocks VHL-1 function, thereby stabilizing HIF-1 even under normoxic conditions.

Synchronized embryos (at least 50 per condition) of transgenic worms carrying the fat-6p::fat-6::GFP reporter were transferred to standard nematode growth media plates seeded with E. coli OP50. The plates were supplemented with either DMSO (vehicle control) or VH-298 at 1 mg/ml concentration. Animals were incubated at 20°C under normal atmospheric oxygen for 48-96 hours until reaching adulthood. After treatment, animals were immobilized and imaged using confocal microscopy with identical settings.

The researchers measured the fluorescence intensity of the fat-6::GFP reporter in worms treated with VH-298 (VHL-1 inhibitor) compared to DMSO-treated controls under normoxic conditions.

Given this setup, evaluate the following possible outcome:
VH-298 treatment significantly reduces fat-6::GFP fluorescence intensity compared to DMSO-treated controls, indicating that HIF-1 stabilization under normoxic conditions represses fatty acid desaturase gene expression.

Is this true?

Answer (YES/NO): YES